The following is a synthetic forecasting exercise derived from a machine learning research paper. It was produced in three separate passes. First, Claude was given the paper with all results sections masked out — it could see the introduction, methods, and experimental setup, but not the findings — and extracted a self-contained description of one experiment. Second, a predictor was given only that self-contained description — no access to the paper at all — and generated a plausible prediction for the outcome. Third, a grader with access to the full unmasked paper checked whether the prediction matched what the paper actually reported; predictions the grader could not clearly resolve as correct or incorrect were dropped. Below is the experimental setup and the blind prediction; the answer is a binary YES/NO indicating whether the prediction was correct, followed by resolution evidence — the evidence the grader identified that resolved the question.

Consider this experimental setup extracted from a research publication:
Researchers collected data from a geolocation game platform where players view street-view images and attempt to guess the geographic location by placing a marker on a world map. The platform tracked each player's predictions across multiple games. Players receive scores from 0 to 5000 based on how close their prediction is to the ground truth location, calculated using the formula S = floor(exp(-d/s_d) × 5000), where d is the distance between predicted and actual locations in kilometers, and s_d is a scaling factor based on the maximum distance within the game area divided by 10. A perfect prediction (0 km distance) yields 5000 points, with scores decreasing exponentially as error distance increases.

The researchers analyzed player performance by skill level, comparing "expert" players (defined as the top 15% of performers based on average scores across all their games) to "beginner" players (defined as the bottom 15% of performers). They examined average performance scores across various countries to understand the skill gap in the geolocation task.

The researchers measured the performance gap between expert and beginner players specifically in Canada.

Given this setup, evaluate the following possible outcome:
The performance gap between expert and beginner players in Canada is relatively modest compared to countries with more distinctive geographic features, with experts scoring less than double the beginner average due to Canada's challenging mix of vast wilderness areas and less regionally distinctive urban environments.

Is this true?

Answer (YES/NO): NO